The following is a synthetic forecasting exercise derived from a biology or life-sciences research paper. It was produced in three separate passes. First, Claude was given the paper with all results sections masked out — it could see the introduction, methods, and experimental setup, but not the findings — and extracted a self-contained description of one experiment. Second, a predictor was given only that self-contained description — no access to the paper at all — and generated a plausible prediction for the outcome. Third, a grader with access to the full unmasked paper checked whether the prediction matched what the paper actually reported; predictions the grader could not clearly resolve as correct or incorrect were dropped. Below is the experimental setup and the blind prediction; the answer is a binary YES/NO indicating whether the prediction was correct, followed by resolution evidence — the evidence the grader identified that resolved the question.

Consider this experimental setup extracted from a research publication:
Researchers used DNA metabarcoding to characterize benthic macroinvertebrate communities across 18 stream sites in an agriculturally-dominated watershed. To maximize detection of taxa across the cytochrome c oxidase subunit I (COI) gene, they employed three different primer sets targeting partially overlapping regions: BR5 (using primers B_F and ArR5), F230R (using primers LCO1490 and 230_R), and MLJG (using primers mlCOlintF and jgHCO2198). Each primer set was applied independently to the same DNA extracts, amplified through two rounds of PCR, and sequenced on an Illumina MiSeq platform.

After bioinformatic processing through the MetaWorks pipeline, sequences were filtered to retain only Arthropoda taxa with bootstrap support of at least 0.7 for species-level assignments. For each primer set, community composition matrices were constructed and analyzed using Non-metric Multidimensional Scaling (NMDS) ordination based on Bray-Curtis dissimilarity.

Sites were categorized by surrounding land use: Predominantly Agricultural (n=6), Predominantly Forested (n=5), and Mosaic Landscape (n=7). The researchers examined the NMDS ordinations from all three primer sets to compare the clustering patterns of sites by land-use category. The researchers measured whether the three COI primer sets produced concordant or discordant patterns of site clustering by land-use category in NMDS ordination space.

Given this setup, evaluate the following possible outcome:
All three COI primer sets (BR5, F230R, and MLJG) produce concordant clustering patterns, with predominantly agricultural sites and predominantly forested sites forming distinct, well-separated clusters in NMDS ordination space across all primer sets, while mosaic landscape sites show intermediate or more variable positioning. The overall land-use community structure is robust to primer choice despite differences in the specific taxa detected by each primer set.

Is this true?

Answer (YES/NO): NO